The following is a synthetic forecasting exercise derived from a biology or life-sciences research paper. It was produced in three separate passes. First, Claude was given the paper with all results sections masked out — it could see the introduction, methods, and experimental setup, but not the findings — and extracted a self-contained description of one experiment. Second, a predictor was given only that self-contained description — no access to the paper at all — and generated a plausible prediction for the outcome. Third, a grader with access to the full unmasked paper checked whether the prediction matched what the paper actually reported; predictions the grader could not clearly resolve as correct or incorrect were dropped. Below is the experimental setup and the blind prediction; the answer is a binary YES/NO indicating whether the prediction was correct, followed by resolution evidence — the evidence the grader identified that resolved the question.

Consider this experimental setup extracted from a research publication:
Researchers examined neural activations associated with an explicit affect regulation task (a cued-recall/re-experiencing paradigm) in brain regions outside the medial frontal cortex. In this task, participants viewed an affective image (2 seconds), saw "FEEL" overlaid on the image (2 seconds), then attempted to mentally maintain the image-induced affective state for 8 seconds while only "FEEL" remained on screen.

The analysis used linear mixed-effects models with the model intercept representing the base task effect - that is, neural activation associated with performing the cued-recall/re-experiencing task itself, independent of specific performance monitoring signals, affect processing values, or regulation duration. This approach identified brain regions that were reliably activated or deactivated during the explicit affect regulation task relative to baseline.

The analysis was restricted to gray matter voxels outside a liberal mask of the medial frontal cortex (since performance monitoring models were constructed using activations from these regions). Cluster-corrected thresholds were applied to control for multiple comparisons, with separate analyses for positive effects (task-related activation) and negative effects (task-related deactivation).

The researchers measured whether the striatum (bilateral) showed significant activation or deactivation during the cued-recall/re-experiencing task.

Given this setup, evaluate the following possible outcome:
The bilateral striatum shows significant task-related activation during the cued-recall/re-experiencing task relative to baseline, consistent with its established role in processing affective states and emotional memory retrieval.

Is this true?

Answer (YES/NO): NO